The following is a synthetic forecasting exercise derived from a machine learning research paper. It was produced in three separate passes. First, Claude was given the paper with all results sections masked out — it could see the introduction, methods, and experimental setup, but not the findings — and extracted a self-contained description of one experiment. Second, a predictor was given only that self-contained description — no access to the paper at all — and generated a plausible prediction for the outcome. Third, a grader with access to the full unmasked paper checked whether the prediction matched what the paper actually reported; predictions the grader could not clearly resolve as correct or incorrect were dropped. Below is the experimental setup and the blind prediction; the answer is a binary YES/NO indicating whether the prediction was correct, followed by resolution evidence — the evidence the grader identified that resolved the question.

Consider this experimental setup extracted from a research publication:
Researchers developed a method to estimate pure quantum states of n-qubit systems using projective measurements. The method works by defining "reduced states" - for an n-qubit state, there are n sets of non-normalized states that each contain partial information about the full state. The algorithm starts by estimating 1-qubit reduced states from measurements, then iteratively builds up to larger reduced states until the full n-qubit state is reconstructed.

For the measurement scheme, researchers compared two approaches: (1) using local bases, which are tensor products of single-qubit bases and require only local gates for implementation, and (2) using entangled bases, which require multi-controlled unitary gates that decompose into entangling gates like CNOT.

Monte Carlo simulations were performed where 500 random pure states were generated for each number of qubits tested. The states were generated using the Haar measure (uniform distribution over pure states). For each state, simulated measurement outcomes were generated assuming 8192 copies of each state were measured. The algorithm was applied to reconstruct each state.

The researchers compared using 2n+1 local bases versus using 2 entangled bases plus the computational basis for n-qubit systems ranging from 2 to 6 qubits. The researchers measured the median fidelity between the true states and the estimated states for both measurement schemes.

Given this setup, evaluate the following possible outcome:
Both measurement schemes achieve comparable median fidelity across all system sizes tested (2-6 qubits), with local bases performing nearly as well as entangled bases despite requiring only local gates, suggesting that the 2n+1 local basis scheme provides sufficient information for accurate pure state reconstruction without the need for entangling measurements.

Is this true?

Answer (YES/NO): NO